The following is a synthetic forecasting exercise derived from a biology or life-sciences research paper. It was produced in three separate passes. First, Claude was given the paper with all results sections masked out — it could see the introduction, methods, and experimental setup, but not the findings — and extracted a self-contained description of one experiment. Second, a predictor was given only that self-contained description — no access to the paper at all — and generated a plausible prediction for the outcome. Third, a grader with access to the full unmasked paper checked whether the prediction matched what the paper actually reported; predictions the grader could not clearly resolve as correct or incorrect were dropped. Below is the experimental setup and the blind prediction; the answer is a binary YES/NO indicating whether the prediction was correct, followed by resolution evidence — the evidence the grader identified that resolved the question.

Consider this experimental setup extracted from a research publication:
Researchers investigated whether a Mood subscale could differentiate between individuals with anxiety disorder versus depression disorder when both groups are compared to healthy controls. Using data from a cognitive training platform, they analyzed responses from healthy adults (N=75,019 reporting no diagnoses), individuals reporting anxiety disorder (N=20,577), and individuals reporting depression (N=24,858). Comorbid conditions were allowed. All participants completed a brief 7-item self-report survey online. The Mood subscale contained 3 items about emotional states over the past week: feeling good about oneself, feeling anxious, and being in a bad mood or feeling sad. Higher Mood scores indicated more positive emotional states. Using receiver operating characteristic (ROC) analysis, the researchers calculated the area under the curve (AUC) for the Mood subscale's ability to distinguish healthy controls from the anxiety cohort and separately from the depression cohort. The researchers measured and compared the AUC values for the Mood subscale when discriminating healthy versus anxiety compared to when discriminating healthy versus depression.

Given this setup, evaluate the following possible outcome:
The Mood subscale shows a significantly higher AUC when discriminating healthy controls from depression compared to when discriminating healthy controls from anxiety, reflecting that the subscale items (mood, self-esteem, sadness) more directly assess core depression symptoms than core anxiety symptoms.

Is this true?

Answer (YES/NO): NO